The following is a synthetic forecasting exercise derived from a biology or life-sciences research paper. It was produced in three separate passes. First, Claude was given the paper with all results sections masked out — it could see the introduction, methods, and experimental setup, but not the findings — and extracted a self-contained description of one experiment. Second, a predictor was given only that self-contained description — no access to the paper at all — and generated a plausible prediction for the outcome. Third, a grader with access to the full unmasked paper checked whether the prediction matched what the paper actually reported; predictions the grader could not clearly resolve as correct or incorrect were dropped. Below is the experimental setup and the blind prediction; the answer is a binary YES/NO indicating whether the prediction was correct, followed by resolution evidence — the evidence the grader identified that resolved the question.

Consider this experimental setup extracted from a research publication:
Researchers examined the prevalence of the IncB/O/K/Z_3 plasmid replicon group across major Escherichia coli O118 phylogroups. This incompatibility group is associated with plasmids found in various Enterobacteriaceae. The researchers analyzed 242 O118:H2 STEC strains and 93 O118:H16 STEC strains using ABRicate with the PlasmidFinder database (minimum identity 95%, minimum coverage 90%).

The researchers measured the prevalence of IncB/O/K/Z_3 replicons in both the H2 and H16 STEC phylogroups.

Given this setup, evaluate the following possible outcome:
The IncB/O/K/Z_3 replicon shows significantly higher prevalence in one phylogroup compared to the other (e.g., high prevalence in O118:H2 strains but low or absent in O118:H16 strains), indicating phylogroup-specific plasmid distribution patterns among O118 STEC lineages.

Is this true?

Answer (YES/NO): NO